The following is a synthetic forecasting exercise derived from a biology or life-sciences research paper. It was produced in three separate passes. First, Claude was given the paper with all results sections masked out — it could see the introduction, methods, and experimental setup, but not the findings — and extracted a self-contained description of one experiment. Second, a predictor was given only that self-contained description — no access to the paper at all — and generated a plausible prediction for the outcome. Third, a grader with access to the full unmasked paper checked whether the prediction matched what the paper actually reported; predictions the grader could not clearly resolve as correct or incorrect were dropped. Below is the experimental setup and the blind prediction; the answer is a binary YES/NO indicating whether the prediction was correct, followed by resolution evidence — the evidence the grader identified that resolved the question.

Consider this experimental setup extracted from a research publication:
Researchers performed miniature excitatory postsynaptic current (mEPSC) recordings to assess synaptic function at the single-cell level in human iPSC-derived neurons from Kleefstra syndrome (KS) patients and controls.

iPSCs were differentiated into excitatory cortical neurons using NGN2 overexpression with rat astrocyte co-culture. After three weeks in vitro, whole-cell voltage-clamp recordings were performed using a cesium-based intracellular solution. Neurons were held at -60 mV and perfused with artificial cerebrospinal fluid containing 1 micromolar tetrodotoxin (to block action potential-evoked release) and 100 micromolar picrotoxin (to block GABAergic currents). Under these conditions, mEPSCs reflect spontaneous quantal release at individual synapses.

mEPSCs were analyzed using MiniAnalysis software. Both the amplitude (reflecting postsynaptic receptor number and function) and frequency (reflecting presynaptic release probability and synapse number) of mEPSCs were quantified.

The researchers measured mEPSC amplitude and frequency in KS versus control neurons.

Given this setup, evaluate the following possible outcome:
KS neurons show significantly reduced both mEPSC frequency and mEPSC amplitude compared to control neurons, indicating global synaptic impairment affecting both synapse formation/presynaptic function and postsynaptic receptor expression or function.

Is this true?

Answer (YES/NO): NO